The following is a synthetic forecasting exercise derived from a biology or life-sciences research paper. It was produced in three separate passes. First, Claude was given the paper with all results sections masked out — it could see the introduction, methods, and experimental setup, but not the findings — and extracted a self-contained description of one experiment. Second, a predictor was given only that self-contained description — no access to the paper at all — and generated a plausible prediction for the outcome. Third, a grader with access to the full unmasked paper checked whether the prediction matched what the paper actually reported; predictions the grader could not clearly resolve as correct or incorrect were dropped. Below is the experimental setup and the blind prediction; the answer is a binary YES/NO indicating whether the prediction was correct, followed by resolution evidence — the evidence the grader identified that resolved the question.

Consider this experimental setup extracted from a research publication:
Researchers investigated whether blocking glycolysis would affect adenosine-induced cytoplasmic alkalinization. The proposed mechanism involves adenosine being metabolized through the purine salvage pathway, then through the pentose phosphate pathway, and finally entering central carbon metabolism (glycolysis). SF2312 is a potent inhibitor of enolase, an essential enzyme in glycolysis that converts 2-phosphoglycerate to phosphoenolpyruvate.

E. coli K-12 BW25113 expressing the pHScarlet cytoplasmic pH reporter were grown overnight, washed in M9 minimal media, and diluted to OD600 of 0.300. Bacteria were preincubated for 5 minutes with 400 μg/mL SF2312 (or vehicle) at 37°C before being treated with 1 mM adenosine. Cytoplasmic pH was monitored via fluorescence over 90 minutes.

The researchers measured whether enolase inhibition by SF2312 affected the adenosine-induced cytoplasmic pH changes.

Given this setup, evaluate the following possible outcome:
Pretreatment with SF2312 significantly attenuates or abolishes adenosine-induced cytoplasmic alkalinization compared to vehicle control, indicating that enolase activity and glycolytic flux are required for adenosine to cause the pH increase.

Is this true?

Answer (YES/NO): YES